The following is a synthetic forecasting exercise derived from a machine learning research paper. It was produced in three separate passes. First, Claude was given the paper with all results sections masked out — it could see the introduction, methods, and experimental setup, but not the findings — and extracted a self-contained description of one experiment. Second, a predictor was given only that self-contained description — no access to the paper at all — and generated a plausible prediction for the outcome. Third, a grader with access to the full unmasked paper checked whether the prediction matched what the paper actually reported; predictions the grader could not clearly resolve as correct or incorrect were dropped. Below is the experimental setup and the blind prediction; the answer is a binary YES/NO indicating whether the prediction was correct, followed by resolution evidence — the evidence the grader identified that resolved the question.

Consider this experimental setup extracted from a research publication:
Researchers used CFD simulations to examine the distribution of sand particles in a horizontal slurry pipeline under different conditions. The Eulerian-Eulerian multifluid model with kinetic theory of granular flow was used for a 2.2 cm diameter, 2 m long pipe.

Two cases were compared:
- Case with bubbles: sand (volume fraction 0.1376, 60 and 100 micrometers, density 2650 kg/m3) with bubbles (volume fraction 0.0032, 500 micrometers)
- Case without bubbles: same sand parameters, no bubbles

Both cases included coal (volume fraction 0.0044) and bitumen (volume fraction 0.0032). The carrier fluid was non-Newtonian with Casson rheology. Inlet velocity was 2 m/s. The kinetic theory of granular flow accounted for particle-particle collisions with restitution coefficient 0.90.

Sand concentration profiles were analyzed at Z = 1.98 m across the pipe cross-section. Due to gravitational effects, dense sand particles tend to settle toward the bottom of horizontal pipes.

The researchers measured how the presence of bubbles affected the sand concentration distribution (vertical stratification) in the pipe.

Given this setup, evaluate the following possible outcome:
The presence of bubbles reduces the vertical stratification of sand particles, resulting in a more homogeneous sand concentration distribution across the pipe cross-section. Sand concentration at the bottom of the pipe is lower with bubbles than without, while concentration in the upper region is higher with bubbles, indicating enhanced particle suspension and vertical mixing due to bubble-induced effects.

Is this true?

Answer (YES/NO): NO